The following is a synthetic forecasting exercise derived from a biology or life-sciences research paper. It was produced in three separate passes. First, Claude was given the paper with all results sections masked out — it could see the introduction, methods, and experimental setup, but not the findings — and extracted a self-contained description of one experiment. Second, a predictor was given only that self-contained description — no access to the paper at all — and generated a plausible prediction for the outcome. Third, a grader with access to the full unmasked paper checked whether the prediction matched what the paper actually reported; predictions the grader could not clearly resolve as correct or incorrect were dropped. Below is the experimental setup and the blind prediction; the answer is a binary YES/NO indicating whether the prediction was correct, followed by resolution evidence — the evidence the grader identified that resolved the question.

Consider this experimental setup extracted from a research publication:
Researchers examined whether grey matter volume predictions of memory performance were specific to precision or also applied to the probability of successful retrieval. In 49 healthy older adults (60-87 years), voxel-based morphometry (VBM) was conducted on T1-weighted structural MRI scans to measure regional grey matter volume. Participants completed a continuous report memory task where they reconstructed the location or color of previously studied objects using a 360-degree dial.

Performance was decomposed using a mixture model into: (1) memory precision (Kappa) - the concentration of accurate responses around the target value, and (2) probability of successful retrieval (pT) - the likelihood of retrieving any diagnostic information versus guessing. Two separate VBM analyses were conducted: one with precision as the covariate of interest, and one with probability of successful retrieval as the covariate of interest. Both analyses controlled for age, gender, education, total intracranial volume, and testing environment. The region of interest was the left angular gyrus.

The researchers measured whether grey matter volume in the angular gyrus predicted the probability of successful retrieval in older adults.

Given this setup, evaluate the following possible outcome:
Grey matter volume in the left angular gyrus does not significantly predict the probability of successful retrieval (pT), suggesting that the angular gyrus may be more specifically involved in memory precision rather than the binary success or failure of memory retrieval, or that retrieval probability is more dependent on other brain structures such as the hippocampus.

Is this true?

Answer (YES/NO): YES